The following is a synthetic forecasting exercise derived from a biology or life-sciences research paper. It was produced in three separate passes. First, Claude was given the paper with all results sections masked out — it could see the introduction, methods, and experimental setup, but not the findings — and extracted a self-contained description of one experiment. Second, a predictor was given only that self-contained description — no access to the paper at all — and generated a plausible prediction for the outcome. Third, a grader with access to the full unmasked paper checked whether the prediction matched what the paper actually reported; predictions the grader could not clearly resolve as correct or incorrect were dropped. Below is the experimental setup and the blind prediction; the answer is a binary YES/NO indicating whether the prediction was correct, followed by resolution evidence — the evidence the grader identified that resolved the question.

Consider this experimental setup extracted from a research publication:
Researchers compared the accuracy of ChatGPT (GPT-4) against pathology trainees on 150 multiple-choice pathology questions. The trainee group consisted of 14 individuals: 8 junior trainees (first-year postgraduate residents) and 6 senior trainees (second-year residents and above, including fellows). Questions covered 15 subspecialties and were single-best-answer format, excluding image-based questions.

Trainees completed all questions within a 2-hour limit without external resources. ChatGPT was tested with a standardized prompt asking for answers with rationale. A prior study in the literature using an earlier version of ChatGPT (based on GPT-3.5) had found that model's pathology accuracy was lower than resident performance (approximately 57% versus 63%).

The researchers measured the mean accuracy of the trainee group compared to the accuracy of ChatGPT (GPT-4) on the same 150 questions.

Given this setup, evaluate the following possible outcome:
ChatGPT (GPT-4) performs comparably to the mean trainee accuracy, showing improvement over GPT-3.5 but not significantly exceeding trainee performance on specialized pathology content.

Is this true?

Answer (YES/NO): NO